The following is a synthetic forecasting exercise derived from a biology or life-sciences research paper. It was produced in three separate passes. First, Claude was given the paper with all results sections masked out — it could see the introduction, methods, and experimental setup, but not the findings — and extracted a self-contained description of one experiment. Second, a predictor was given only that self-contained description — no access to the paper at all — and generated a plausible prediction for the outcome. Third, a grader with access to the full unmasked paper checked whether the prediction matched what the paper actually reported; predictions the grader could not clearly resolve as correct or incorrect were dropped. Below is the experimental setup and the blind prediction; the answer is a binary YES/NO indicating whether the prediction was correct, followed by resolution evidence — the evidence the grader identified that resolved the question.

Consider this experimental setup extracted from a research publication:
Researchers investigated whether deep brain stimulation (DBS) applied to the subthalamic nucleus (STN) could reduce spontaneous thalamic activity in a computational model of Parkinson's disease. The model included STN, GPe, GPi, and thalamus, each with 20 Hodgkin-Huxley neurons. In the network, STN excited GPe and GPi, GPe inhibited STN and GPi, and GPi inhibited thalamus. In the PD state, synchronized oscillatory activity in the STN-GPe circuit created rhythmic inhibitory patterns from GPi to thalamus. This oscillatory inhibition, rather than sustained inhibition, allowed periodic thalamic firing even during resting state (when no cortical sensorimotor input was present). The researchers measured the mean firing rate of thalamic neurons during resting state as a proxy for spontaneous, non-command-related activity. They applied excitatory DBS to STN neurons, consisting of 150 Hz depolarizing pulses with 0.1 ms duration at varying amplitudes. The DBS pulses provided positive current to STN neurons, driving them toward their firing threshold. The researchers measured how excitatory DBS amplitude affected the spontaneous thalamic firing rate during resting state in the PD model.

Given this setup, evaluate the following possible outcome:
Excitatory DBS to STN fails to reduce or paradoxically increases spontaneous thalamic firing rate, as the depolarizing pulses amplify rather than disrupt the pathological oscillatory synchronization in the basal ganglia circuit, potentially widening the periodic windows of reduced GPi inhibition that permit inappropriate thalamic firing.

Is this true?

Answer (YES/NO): NO